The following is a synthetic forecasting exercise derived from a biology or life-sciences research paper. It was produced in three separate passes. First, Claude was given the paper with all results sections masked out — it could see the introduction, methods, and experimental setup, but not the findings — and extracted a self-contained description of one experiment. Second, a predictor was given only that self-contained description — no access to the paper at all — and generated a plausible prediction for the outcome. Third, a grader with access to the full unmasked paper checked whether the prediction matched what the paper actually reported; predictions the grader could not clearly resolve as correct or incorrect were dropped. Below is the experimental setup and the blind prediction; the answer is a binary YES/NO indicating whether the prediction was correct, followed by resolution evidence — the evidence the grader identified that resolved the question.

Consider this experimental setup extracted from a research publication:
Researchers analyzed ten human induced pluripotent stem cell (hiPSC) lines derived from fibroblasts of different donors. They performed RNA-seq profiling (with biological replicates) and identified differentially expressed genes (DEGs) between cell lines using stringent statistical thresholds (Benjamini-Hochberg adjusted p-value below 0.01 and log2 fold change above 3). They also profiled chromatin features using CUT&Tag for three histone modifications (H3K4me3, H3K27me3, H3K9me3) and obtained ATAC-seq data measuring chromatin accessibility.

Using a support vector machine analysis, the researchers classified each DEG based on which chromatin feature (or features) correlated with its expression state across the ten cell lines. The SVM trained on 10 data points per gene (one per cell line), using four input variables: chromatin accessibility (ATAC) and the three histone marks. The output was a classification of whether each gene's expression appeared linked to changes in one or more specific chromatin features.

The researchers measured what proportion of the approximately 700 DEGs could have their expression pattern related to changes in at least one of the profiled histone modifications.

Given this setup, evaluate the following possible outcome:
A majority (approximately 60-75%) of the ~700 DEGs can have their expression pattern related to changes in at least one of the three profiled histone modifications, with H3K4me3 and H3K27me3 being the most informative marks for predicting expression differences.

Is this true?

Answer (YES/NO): NO